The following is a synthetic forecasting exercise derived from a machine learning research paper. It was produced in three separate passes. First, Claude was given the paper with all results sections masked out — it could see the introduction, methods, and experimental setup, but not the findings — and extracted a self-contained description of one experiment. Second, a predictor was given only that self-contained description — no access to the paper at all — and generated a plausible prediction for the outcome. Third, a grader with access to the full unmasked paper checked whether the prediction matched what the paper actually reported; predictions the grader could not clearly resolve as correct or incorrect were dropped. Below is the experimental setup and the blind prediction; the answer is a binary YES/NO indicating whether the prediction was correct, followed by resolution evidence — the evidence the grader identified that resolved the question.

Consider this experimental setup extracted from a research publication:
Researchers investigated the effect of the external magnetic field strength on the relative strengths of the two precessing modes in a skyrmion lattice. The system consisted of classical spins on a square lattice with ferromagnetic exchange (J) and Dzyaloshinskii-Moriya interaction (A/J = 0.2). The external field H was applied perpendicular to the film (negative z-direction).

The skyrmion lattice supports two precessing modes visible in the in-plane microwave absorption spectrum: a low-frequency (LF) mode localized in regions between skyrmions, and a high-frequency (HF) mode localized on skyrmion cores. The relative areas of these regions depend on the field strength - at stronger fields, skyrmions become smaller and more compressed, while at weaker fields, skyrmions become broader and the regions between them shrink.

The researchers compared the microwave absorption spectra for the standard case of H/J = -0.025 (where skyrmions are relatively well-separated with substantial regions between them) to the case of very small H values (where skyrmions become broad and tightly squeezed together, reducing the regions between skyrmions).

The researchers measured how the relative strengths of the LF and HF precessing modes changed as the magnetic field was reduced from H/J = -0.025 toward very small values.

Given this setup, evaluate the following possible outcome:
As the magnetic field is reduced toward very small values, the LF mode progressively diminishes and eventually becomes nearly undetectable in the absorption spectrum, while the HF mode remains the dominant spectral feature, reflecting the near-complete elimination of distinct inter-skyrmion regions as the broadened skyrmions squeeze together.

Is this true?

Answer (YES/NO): NO